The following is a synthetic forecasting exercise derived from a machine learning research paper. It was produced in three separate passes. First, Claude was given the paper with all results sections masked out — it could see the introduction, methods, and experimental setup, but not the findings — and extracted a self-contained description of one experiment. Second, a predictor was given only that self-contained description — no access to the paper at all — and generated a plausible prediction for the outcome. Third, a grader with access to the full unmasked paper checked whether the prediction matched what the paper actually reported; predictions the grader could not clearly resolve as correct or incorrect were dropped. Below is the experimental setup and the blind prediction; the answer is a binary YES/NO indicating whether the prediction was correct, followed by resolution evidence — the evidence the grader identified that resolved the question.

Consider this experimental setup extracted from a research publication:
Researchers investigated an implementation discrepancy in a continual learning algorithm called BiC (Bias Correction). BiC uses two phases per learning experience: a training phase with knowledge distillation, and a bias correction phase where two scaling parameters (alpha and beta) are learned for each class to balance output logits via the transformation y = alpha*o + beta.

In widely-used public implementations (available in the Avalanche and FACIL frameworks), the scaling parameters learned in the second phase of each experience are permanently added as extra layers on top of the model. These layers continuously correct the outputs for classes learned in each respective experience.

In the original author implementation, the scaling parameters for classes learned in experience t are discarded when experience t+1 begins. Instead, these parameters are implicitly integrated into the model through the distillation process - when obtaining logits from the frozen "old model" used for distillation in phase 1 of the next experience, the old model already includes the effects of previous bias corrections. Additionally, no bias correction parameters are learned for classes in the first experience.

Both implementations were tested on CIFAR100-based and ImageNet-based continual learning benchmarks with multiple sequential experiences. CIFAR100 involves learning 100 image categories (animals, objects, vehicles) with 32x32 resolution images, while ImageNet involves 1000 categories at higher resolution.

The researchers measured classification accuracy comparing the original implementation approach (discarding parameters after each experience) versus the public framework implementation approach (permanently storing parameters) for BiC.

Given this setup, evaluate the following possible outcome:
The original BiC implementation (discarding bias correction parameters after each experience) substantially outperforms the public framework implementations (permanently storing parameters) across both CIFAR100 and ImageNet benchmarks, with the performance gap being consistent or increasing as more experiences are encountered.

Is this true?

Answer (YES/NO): NO